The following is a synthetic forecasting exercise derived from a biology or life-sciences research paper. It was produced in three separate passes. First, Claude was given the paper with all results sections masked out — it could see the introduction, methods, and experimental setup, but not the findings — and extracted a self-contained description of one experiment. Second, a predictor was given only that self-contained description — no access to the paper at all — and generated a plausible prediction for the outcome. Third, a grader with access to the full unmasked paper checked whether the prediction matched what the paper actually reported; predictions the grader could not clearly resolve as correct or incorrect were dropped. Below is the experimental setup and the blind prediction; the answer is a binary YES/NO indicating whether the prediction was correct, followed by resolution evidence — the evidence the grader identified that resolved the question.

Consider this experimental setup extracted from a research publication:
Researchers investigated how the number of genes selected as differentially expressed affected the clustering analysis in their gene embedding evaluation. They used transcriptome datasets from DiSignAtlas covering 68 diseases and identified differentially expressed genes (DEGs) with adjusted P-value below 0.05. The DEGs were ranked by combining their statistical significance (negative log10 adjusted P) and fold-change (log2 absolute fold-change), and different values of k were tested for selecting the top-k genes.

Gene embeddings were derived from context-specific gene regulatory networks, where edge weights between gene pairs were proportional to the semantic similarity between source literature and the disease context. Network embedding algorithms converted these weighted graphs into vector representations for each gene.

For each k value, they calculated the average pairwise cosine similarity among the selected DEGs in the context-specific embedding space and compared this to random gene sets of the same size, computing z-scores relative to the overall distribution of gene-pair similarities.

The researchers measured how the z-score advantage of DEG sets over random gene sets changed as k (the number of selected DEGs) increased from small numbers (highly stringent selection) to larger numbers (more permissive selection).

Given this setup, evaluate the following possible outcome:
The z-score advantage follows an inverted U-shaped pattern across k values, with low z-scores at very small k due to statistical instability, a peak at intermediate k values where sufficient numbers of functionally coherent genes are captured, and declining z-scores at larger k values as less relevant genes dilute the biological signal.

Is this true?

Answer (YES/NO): NO